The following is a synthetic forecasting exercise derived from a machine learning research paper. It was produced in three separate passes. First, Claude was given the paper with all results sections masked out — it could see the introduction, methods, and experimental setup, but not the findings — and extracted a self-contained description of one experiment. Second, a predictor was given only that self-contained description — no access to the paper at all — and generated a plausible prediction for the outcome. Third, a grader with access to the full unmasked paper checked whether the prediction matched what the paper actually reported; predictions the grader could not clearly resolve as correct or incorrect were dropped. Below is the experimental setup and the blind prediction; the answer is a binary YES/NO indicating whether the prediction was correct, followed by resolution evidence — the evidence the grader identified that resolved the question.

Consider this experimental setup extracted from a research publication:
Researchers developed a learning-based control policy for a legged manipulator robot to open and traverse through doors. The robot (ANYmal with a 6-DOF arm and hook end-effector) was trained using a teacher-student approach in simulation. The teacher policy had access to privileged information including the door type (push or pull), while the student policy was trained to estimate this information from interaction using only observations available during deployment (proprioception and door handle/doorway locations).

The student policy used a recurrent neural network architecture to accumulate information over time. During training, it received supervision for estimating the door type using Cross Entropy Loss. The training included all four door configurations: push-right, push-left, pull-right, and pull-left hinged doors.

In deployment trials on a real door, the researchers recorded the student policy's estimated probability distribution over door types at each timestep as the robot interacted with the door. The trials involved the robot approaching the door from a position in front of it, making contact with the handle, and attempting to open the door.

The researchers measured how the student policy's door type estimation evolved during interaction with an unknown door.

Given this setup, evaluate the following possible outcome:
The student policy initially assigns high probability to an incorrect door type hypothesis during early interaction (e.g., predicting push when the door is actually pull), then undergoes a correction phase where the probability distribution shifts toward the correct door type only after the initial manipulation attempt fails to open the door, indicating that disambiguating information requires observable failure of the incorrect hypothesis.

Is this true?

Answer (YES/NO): NO